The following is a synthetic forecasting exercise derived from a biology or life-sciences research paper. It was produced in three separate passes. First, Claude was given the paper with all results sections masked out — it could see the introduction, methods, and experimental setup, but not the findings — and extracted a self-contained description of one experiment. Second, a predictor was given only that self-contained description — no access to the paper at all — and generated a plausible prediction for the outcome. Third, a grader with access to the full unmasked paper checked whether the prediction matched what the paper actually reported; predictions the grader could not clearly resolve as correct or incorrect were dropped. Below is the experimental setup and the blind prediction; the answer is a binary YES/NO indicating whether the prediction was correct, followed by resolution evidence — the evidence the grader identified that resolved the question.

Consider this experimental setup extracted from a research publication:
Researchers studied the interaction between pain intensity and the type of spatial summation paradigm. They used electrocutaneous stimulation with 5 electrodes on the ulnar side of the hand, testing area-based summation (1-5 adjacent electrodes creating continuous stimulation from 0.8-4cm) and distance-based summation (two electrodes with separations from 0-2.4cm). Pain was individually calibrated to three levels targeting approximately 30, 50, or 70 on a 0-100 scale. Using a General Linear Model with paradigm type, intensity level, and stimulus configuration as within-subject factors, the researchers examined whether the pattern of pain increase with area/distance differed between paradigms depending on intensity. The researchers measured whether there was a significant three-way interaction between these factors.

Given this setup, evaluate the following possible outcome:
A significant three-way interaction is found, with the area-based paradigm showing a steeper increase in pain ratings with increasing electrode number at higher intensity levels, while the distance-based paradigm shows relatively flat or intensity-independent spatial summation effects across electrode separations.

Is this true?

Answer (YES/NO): NO